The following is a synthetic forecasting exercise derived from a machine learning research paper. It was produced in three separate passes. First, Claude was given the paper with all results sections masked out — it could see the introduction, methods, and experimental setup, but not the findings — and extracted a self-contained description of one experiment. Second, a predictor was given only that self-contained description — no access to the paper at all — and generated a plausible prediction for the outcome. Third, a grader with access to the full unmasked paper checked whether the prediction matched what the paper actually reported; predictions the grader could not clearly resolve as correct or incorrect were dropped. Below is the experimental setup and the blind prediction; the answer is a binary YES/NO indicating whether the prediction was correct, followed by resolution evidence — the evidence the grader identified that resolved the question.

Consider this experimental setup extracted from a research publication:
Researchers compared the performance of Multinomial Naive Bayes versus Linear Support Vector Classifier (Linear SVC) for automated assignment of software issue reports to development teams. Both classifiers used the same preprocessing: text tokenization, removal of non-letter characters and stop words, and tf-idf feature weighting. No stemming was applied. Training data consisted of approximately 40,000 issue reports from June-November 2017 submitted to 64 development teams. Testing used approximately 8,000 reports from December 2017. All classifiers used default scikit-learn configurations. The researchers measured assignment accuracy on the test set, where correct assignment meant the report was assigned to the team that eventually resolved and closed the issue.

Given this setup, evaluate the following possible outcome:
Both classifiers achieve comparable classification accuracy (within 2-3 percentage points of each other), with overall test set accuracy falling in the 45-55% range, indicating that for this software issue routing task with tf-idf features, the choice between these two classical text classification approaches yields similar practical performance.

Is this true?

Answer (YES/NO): NO